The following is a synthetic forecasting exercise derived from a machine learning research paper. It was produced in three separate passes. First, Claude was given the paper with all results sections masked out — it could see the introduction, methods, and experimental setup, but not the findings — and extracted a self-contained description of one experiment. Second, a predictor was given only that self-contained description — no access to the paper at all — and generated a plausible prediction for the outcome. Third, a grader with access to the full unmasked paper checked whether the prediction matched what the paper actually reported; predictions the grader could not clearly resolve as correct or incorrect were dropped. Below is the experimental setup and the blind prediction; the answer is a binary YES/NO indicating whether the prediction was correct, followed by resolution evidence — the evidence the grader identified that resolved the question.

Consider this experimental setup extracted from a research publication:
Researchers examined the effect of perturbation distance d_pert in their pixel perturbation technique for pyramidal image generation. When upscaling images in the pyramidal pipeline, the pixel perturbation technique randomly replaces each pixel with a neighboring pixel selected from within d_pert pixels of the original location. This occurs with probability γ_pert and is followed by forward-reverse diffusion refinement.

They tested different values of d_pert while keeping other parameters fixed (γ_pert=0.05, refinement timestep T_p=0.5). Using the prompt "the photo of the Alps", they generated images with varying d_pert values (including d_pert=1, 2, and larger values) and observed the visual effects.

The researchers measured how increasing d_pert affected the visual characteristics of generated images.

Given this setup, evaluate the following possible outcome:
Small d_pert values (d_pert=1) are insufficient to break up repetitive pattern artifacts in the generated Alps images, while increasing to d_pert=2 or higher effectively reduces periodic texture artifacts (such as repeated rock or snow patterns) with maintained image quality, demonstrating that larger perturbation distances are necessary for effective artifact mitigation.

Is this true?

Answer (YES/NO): NO